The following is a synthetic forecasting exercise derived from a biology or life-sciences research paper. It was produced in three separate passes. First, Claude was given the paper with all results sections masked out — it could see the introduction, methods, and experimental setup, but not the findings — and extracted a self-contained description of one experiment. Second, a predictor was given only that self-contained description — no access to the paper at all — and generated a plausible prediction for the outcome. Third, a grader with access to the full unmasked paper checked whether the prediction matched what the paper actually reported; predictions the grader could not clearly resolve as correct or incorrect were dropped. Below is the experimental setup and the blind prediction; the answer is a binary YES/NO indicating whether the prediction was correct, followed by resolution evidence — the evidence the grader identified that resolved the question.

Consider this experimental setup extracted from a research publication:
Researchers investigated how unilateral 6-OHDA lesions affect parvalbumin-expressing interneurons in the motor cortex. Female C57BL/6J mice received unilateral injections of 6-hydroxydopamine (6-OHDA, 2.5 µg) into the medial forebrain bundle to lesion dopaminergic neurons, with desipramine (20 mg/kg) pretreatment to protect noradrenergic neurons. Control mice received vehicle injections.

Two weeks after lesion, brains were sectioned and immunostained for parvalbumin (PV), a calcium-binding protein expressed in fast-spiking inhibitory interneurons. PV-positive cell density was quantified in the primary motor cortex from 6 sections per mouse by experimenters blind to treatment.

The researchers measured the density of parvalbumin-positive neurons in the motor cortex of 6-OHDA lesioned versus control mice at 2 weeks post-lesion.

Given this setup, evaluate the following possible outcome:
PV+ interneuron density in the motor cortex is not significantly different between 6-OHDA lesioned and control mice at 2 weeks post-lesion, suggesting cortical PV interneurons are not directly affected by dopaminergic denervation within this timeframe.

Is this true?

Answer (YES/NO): YES